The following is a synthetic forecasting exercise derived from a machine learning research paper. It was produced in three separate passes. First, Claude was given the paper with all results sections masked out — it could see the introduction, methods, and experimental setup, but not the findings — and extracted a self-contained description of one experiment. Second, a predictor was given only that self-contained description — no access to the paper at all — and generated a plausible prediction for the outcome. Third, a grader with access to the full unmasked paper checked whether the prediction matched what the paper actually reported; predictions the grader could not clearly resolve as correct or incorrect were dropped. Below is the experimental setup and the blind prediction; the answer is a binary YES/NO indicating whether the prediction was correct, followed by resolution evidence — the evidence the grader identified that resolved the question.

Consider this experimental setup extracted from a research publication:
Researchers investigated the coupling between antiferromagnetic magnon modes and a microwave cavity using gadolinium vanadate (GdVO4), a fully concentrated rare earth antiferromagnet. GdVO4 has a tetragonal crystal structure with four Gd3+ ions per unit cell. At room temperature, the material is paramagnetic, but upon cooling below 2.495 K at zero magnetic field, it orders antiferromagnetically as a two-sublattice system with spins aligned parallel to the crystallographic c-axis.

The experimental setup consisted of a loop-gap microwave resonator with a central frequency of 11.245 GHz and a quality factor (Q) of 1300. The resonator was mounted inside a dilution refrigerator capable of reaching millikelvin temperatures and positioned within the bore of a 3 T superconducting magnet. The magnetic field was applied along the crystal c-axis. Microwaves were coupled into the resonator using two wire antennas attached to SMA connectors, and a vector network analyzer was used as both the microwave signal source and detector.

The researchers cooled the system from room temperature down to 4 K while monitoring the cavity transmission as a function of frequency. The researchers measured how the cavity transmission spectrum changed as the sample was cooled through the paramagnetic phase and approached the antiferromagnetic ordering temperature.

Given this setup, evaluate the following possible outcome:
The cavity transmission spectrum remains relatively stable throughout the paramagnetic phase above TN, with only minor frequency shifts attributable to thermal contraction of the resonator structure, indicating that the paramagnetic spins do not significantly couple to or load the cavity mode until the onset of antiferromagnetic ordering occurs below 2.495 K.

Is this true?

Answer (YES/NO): NO